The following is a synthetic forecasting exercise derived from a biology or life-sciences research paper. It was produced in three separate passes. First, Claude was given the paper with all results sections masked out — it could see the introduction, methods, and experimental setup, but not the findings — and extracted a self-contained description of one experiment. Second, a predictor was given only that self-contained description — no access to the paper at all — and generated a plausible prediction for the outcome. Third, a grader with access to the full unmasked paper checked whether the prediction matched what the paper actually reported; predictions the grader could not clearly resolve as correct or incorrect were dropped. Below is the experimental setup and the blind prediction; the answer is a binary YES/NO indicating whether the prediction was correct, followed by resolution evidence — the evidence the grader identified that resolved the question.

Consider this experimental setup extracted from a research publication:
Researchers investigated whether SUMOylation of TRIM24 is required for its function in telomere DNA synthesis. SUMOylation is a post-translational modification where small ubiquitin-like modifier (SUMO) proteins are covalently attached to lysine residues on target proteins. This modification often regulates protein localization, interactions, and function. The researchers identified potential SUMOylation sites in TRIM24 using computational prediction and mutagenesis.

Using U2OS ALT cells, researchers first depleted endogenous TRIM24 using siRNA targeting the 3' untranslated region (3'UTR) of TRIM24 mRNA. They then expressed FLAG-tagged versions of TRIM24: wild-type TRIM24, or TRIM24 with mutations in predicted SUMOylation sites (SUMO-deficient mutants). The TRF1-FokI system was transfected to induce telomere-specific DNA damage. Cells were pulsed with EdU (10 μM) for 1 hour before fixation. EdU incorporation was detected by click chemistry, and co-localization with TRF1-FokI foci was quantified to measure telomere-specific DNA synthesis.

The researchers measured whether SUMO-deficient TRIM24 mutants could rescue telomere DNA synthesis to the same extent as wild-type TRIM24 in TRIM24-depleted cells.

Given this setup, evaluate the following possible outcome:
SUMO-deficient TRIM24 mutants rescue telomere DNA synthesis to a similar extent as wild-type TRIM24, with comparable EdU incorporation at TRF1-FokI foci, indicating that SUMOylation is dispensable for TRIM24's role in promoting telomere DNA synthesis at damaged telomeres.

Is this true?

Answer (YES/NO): NO